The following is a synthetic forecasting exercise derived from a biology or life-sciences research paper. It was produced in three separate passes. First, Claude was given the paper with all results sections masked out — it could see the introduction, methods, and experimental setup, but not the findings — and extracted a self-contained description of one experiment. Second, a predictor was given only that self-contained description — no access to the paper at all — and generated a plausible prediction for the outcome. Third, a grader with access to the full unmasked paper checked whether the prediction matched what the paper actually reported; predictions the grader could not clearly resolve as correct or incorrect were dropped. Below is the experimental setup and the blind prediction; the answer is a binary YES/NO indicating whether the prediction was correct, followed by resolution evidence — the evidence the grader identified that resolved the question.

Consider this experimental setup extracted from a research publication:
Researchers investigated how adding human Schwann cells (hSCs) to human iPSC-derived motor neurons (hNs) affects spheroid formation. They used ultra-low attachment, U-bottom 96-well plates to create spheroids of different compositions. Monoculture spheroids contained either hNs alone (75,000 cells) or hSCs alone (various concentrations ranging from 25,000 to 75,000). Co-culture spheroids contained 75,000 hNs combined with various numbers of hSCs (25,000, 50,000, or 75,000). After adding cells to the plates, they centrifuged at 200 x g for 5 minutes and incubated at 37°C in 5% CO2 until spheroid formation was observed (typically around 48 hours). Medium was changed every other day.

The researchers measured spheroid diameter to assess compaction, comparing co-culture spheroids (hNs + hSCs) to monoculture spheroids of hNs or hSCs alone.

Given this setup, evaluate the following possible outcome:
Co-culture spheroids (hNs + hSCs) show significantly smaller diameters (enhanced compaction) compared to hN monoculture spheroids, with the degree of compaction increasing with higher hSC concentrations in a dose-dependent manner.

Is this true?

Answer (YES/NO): NO